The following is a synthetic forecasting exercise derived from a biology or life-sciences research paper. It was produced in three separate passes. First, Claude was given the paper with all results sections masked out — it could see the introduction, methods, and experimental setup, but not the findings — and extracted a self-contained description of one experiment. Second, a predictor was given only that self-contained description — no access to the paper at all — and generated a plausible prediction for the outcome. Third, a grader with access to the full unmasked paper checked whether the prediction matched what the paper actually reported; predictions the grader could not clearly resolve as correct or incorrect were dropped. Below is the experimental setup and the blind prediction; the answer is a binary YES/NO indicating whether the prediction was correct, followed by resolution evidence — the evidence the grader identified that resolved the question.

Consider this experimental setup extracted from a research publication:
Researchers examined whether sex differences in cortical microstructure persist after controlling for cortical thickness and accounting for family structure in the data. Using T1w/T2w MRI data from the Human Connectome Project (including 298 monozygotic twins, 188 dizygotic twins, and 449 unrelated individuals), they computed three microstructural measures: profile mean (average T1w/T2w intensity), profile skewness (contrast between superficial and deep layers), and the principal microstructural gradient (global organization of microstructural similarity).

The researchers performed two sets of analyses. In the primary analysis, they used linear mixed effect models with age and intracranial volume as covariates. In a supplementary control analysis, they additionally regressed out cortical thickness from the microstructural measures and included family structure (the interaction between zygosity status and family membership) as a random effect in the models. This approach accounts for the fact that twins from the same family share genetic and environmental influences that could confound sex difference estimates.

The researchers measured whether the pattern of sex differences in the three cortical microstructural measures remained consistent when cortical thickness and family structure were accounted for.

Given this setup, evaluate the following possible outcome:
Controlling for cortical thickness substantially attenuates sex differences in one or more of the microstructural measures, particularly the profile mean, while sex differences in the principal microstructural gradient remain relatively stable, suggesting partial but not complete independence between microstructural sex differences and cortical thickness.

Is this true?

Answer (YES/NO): NO